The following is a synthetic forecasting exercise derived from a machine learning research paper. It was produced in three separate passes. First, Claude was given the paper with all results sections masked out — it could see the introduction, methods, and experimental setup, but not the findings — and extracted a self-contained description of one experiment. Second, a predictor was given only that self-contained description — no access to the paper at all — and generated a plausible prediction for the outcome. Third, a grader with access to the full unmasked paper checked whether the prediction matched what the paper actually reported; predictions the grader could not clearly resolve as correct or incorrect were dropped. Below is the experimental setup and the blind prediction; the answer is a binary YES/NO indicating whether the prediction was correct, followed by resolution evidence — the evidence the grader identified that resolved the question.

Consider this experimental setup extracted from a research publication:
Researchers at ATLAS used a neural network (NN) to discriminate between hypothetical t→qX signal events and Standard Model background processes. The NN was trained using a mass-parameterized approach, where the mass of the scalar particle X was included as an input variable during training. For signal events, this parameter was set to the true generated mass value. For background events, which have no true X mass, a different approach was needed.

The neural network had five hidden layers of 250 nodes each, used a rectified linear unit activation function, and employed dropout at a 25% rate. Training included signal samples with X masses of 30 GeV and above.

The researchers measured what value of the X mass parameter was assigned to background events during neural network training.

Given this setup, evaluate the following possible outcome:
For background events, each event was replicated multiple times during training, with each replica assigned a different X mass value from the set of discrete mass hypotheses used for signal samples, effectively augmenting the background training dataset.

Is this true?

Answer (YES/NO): NO